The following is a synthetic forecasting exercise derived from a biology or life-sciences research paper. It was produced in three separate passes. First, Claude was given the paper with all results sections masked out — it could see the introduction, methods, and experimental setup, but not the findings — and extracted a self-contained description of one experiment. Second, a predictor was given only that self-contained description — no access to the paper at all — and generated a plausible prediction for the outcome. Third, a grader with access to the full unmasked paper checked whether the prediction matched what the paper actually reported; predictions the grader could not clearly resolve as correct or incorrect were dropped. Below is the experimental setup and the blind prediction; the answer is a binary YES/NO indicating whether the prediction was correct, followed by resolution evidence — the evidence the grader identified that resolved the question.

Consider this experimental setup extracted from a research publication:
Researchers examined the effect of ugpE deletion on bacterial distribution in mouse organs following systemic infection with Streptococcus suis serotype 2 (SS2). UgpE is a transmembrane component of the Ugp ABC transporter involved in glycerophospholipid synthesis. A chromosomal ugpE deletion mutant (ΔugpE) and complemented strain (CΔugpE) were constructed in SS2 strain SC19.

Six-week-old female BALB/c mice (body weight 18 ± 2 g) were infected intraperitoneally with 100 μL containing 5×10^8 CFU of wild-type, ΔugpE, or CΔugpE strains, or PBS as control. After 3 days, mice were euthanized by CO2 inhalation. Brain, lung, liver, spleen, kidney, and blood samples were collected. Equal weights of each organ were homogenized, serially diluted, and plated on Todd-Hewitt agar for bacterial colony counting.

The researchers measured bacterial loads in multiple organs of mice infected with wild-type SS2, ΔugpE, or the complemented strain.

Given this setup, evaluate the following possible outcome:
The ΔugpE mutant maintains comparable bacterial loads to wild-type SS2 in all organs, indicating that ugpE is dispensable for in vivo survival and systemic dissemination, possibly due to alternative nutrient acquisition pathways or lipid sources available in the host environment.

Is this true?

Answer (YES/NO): NO